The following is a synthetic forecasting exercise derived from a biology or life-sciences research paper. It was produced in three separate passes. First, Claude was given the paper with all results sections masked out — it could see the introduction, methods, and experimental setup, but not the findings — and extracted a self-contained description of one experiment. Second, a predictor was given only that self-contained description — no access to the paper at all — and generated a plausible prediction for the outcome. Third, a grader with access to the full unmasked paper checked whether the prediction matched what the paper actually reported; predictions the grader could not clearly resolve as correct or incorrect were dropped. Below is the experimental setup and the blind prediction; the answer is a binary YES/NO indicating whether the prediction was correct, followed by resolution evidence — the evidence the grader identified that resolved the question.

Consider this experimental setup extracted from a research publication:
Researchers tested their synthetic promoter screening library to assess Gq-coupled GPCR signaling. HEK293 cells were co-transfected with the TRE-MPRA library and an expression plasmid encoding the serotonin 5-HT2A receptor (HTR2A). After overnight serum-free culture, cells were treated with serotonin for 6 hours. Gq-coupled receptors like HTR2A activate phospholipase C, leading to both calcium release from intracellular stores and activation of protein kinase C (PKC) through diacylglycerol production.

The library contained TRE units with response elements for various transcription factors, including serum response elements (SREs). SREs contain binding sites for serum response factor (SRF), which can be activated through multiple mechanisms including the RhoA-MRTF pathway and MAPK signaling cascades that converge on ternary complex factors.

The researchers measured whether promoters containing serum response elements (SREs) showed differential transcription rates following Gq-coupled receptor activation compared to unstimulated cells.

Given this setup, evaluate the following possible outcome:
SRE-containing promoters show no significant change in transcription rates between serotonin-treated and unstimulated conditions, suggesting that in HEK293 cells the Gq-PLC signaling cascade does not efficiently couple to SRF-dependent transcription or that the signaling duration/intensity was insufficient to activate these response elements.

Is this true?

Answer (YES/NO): NO